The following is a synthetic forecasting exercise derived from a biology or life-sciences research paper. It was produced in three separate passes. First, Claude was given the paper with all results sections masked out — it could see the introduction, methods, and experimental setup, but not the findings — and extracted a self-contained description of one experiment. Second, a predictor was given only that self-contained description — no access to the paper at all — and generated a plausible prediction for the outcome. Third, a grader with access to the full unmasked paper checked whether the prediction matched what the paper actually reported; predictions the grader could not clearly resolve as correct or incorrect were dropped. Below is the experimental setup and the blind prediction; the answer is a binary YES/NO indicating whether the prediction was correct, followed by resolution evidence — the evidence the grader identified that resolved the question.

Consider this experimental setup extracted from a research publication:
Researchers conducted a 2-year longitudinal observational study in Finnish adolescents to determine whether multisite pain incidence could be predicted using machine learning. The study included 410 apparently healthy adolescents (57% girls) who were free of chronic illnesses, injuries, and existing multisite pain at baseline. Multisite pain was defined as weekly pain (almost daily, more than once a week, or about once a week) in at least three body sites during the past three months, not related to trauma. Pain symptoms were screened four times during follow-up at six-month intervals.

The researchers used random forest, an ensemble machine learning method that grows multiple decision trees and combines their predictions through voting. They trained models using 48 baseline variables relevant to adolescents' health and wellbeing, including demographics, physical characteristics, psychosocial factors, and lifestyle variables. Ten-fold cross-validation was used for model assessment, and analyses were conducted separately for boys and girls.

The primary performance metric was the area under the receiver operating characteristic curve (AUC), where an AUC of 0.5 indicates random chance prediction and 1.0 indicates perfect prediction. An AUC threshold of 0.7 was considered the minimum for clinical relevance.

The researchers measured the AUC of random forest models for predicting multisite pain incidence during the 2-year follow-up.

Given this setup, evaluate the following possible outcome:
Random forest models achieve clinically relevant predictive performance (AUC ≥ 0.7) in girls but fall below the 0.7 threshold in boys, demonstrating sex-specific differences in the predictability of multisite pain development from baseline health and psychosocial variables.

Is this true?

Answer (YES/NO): NO